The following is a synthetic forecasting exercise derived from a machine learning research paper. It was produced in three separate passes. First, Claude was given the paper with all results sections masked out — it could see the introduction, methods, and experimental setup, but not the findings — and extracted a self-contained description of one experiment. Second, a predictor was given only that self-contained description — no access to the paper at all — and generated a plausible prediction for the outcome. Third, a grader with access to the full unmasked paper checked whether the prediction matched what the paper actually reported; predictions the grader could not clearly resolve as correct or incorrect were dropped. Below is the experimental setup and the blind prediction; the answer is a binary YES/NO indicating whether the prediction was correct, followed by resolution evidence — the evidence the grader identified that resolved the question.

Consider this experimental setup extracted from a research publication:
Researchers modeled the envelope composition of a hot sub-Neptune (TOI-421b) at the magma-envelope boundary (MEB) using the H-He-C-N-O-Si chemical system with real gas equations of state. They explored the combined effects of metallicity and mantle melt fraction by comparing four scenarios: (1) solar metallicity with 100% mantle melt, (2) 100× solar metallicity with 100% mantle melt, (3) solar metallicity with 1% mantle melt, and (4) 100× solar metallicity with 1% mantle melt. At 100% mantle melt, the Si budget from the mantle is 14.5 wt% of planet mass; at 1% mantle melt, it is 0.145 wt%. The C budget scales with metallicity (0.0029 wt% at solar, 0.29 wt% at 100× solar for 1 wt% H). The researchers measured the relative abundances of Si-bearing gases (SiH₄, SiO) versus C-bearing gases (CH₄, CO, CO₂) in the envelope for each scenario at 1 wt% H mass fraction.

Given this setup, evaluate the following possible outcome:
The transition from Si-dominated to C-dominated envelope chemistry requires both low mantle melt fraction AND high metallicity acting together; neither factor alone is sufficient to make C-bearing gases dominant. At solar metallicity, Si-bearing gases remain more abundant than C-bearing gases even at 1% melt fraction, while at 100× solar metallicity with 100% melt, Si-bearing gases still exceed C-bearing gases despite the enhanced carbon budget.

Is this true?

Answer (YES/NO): NO